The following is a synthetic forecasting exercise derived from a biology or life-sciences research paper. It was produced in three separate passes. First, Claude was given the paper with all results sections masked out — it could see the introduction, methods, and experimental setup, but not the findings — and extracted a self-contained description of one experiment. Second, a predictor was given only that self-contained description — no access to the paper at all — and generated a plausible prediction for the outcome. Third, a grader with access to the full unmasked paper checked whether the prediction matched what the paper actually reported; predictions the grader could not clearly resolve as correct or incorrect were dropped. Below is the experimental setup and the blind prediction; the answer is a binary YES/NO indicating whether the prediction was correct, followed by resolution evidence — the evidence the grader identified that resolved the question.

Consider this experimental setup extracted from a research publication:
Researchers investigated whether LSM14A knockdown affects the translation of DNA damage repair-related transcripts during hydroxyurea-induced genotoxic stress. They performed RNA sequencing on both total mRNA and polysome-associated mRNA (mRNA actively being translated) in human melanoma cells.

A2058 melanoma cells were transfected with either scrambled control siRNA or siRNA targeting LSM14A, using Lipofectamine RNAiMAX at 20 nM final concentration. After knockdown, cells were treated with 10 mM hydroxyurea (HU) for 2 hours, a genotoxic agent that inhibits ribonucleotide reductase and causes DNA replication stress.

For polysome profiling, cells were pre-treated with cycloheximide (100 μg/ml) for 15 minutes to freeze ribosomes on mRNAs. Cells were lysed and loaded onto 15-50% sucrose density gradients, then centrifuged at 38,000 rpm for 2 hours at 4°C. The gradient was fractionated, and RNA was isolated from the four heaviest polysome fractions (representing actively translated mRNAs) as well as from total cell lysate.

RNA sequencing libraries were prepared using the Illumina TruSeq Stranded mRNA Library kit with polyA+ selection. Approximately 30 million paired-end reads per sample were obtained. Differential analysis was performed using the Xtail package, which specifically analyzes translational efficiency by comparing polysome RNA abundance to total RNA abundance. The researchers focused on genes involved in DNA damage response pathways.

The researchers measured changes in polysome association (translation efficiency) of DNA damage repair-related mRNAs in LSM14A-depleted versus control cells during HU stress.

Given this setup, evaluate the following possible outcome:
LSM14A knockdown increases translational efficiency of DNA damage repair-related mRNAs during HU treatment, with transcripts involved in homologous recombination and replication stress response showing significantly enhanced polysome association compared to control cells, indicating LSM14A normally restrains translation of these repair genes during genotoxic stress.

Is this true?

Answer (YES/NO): YES